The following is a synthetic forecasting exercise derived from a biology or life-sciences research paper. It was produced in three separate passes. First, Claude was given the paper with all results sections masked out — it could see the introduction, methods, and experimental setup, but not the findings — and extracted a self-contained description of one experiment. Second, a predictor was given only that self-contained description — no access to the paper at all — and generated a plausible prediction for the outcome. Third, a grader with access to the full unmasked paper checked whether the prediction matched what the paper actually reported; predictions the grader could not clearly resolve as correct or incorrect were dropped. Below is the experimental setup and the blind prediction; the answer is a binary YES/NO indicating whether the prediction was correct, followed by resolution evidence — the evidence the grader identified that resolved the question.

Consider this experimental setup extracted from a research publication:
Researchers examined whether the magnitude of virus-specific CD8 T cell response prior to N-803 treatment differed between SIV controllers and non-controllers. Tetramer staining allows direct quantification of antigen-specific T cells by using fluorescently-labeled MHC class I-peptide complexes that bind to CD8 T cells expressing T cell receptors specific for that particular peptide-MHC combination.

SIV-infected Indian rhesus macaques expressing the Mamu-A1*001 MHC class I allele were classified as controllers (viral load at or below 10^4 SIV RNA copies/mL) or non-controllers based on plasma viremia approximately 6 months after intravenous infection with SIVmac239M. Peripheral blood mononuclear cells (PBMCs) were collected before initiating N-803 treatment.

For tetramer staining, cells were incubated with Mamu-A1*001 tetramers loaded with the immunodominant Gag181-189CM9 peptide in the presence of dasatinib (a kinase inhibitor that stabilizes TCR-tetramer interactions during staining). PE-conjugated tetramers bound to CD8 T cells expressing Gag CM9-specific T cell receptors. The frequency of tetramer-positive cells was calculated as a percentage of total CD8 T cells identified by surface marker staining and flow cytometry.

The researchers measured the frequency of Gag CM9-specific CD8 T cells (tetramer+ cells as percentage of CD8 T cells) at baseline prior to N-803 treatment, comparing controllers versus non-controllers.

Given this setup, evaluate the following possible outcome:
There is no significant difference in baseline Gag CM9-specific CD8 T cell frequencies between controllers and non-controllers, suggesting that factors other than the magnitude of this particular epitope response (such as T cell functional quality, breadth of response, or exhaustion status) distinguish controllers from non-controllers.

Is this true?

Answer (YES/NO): YES